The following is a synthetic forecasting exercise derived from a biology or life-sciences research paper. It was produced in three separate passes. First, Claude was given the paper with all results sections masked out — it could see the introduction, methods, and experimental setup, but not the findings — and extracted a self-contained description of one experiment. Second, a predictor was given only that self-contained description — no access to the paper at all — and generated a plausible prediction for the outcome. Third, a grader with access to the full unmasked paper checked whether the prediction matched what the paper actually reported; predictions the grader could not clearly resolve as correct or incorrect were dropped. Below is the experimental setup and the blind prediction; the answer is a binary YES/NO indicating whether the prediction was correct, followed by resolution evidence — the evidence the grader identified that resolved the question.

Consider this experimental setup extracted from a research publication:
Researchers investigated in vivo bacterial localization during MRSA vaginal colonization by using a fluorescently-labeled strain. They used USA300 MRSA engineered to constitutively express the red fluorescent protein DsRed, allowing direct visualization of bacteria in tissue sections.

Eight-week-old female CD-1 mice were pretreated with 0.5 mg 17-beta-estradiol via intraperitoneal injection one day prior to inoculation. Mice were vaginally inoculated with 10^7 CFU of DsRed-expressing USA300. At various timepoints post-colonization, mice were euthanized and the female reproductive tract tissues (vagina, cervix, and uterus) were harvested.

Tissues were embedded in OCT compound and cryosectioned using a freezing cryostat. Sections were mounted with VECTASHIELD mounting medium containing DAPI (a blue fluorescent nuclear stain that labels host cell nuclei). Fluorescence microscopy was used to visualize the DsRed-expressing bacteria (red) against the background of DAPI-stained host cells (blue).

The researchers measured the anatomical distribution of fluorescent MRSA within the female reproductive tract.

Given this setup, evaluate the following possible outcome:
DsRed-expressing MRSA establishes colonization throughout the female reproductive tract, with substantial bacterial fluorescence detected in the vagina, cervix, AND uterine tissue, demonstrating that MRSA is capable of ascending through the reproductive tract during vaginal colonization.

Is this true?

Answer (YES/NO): YES